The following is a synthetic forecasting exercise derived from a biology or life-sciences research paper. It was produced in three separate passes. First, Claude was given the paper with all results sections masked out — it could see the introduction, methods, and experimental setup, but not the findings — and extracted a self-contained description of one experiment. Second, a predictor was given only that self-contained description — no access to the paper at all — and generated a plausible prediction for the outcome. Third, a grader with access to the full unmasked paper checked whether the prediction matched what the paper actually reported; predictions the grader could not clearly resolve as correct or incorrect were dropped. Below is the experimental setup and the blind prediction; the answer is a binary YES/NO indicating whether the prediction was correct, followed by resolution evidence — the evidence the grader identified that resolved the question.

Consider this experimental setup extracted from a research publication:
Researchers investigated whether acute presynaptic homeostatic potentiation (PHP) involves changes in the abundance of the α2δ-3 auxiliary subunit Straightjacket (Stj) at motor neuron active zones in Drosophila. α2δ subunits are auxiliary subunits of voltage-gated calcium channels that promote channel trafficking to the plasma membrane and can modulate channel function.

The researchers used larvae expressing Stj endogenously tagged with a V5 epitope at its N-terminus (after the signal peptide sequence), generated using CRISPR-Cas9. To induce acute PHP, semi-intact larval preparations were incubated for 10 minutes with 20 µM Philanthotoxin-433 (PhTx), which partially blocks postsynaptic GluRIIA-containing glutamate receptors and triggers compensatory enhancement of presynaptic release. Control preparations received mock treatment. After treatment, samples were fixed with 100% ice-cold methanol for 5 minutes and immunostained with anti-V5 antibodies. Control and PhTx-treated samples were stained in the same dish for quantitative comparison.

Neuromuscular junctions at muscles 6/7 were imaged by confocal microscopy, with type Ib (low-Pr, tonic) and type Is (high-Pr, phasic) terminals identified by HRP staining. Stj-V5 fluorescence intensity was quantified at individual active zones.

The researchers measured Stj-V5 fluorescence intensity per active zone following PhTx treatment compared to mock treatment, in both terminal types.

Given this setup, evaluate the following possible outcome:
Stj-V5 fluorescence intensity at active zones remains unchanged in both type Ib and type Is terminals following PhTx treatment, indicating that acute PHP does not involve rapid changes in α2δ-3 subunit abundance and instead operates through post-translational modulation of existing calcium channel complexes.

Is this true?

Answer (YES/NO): NO